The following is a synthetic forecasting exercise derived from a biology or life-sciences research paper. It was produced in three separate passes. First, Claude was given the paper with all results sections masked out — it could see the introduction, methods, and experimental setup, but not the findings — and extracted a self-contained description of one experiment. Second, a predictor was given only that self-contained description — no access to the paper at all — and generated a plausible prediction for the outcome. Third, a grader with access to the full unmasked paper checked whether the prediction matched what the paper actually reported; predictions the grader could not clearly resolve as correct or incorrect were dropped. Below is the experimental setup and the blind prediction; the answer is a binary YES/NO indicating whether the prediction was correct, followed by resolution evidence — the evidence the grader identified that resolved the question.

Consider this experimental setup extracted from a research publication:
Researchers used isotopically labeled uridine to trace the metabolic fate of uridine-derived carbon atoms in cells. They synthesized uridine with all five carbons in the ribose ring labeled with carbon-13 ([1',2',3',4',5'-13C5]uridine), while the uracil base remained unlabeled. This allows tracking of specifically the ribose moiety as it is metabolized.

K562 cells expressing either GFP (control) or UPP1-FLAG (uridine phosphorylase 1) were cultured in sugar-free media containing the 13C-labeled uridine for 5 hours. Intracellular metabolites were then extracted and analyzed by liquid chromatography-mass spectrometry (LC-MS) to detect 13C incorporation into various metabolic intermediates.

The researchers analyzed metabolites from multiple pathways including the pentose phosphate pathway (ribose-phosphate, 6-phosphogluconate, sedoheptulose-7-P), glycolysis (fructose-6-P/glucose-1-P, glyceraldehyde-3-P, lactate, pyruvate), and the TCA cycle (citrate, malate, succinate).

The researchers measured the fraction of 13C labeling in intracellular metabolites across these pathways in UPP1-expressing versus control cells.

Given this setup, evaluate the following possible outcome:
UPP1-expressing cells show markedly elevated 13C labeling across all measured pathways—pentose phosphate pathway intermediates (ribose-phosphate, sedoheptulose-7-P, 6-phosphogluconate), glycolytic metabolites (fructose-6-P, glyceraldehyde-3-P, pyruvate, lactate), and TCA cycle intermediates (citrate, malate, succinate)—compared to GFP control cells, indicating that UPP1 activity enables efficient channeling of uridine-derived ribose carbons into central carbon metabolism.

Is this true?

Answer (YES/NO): YES